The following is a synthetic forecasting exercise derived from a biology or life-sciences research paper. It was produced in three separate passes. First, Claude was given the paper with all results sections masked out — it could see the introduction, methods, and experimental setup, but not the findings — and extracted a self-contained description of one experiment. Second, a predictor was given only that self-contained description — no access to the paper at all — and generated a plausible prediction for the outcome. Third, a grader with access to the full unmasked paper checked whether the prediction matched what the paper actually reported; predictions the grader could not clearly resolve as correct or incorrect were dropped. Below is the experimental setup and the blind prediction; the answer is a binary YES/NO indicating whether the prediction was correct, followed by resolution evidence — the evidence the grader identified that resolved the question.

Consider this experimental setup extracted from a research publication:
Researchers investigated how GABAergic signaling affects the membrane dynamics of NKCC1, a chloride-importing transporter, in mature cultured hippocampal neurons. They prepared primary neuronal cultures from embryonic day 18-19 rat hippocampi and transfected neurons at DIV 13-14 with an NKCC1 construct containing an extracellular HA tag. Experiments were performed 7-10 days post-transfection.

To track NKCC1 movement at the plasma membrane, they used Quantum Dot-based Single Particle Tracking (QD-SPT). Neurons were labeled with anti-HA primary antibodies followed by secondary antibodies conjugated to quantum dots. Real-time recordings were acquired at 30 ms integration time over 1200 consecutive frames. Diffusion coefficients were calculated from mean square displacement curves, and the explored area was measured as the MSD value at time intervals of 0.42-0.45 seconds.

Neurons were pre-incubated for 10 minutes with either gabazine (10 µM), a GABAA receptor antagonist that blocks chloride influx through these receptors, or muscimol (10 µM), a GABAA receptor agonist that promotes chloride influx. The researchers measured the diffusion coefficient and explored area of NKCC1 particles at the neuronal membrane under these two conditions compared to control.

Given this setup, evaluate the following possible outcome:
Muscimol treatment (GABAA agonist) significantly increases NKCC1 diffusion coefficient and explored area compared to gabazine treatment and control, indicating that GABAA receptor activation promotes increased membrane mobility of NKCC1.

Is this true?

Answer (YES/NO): NO